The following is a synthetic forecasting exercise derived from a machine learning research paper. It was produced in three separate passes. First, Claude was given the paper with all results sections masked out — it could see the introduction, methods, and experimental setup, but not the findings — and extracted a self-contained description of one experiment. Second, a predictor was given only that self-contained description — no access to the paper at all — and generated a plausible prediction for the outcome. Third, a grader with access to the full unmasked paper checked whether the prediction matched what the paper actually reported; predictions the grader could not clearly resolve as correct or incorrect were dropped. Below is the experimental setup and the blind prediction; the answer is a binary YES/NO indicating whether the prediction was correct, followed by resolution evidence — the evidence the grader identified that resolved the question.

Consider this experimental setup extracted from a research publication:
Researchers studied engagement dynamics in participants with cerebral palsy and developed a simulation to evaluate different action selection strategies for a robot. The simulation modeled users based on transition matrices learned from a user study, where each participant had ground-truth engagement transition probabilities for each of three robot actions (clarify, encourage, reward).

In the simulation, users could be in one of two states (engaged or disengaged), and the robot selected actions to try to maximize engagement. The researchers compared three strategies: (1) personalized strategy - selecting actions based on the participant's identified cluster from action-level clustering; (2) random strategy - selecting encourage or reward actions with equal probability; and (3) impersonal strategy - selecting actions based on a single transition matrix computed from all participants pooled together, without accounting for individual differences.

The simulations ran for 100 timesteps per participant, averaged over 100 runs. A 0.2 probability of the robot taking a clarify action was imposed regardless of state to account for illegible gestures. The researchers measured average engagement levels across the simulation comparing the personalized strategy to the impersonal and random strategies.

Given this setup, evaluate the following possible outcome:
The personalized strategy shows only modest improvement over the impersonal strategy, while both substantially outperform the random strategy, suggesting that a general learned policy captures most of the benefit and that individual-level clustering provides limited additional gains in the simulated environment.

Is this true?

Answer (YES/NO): NO